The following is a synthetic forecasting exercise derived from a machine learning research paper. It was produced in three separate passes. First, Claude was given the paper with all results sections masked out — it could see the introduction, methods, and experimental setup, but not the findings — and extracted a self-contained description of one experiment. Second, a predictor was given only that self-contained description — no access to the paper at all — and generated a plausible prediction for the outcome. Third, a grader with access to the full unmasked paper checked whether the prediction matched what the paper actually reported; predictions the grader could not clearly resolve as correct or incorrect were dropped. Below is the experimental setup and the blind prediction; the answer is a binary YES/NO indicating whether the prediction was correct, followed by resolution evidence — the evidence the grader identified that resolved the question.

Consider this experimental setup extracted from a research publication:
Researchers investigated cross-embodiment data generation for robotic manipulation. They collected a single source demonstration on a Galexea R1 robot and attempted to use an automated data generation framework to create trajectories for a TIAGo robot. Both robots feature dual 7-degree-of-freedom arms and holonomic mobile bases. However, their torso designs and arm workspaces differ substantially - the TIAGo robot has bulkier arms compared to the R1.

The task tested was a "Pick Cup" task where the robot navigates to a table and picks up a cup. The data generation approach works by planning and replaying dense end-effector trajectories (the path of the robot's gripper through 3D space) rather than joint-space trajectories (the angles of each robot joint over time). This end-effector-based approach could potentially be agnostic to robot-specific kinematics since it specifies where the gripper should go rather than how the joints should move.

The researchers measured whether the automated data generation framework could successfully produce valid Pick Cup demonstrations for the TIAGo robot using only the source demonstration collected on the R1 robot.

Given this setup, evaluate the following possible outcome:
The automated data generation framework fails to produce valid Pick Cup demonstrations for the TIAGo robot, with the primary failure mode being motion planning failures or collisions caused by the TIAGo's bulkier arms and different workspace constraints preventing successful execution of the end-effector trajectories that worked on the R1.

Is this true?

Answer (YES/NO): NO